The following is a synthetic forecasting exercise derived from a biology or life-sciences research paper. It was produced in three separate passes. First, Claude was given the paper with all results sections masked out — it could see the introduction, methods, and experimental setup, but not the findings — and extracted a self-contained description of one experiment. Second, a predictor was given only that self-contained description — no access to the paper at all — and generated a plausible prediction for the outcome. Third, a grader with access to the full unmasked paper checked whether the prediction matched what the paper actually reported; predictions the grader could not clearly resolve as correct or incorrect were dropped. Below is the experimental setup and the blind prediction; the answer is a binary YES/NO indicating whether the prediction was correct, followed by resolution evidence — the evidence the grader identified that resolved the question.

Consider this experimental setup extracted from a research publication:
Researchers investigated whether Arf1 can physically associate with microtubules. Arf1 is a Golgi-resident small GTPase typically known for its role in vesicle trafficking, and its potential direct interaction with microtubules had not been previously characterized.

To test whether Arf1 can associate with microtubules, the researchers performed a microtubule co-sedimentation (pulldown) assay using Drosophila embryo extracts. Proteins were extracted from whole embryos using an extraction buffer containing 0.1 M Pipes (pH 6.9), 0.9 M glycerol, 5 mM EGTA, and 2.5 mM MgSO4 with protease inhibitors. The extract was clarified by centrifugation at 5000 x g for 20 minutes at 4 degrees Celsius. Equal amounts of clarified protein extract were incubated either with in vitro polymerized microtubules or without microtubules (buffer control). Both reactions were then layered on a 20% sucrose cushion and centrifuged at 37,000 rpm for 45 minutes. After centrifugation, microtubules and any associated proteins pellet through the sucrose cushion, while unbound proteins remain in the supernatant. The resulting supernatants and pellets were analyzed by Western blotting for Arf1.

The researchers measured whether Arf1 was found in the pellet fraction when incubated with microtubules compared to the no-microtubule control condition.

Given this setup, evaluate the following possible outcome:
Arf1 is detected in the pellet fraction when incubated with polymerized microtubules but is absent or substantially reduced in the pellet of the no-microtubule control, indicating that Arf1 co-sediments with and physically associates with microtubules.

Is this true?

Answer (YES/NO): YES